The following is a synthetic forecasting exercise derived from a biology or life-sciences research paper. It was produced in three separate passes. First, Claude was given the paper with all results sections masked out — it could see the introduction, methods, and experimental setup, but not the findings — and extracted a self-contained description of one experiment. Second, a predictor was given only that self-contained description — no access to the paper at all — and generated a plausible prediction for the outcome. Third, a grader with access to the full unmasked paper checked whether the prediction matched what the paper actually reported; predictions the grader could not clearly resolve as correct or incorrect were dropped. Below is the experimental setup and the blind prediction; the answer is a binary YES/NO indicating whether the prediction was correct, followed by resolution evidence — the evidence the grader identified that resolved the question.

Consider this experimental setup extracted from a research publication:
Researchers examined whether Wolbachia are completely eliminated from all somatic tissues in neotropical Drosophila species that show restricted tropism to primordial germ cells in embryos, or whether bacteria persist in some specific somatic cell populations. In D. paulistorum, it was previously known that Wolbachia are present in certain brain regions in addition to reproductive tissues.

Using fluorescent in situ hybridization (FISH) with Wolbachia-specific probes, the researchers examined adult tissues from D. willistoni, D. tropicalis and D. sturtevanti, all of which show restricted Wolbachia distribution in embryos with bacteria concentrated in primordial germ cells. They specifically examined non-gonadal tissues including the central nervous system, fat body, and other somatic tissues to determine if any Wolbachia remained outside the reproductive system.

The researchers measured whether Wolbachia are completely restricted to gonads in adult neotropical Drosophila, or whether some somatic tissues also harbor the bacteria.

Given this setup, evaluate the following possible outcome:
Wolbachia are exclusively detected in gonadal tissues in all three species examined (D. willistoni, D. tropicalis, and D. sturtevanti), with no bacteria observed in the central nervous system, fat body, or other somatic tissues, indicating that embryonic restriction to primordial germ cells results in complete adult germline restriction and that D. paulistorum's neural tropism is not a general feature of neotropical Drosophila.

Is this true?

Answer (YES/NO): NO